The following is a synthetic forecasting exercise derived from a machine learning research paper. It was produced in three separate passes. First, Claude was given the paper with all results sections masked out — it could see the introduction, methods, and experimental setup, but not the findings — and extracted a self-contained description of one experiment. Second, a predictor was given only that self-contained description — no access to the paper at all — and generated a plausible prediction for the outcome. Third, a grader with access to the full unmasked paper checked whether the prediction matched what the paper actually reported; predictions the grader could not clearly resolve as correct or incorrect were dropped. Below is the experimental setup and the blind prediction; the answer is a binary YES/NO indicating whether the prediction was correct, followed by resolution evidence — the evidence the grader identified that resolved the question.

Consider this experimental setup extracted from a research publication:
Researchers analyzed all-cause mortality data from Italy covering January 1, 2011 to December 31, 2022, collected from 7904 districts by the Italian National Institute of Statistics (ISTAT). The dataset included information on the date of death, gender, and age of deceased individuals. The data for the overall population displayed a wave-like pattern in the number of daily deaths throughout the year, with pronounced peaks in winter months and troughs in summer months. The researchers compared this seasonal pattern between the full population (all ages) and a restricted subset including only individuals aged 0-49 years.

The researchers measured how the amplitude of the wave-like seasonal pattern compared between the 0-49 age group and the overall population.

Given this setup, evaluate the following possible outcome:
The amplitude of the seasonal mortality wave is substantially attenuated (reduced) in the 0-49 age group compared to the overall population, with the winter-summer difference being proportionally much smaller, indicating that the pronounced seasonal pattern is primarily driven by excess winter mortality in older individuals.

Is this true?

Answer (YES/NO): YES